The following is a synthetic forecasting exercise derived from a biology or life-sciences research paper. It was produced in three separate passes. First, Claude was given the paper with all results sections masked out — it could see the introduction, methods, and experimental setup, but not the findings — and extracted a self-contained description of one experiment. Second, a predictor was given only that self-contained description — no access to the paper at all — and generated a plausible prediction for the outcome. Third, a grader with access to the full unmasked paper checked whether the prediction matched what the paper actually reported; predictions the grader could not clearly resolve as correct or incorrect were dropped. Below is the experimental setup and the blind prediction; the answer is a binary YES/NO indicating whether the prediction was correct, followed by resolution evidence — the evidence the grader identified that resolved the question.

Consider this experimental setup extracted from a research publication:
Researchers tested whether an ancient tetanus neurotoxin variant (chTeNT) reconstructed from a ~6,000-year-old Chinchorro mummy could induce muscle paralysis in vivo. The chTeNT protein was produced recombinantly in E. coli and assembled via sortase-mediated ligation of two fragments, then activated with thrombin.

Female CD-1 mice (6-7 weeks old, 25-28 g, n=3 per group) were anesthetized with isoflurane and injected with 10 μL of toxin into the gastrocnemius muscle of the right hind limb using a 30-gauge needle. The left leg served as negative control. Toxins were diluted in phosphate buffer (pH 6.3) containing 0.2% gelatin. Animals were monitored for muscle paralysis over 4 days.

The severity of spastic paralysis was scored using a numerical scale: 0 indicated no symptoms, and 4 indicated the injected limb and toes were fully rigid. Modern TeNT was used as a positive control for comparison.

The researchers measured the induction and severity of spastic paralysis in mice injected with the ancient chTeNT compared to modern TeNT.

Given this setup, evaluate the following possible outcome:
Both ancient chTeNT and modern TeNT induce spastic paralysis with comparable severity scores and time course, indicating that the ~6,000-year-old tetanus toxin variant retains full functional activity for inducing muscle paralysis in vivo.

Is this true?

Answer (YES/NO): YES